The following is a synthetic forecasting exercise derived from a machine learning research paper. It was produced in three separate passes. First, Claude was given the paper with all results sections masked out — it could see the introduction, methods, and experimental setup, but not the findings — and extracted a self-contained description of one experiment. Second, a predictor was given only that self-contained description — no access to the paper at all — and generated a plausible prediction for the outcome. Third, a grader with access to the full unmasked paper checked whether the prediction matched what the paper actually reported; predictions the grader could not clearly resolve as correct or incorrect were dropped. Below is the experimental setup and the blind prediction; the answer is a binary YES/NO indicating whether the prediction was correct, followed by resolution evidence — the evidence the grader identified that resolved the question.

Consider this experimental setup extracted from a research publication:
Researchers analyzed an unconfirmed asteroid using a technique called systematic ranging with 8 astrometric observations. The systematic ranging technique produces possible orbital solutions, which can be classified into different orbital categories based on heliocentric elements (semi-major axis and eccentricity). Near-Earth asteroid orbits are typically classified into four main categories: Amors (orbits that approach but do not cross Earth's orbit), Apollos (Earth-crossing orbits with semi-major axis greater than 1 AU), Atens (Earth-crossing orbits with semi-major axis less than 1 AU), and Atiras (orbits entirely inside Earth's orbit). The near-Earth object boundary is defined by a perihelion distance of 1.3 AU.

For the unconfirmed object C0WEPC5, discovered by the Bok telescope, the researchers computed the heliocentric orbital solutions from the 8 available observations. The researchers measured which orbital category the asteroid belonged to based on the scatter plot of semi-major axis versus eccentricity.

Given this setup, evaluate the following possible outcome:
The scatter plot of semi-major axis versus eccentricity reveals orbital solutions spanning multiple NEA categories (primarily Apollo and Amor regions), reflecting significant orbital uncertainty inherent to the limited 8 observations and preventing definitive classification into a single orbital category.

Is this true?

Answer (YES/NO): NO